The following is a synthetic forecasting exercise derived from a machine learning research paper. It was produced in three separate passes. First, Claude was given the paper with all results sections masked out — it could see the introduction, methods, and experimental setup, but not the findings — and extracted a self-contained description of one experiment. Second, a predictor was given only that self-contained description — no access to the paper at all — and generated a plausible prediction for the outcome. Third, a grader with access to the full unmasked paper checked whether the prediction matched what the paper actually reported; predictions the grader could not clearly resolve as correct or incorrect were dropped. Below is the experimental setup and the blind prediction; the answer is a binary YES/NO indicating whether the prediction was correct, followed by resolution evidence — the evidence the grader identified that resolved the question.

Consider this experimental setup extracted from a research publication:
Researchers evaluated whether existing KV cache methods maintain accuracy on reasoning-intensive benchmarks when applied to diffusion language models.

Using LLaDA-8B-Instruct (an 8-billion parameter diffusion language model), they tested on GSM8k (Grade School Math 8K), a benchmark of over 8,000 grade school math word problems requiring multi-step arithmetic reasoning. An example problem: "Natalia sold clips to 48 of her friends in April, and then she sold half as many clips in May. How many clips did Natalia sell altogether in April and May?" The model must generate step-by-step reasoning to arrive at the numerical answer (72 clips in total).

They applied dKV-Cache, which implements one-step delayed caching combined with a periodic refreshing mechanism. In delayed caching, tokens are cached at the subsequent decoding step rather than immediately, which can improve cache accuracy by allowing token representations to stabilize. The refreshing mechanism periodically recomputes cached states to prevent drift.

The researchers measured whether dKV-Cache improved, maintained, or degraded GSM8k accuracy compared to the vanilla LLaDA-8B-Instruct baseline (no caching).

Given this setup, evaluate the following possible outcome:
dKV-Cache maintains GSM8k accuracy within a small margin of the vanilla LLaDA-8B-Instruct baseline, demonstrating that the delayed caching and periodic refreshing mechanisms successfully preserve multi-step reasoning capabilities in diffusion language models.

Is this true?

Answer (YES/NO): YES